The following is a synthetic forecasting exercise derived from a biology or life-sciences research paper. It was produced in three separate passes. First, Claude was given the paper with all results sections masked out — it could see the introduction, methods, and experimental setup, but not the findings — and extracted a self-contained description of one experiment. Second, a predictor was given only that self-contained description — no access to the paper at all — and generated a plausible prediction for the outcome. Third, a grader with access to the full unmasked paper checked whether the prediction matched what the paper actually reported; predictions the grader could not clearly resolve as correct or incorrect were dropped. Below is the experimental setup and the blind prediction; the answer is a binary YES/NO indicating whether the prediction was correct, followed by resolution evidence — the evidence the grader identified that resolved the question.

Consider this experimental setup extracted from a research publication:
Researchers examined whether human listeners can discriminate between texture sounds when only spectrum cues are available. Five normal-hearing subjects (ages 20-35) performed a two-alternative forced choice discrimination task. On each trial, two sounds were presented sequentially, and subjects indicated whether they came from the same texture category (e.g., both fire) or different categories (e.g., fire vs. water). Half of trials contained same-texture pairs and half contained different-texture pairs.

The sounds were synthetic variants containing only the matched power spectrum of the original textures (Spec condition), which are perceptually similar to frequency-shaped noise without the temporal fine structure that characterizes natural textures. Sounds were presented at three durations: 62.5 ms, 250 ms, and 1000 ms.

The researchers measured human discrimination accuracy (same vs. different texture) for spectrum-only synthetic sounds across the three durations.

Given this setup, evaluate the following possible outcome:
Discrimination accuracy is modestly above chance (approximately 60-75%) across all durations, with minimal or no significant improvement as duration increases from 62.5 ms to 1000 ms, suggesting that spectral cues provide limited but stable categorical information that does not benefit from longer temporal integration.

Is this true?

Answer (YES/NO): NO